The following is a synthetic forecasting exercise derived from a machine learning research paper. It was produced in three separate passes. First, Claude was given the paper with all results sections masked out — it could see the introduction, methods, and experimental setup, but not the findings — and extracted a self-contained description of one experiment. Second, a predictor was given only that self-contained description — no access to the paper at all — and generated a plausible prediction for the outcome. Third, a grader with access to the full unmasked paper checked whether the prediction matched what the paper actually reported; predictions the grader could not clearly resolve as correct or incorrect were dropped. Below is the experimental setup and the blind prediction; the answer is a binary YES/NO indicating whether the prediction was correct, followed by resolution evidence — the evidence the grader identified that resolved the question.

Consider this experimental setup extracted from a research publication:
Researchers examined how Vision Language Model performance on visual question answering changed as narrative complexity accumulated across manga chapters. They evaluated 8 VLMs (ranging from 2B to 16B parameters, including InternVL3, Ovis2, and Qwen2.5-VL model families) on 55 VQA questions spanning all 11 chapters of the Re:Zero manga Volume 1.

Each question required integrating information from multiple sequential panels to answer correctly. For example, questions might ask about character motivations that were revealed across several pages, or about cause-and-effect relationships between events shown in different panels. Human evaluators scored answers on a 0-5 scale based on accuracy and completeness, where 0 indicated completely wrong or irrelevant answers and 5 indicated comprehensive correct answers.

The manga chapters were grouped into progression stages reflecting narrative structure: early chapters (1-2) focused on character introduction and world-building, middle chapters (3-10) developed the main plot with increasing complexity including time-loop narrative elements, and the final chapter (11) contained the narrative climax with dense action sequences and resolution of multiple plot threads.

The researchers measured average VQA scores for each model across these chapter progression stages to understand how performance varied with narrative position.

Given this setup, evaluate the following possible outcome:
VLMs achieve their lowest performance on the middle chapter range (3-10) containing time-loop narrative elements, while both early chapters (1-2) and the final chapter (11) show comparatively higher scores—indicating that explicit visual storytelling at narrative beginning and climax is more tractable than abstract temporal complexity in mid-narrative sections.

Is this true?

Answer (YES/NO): NO